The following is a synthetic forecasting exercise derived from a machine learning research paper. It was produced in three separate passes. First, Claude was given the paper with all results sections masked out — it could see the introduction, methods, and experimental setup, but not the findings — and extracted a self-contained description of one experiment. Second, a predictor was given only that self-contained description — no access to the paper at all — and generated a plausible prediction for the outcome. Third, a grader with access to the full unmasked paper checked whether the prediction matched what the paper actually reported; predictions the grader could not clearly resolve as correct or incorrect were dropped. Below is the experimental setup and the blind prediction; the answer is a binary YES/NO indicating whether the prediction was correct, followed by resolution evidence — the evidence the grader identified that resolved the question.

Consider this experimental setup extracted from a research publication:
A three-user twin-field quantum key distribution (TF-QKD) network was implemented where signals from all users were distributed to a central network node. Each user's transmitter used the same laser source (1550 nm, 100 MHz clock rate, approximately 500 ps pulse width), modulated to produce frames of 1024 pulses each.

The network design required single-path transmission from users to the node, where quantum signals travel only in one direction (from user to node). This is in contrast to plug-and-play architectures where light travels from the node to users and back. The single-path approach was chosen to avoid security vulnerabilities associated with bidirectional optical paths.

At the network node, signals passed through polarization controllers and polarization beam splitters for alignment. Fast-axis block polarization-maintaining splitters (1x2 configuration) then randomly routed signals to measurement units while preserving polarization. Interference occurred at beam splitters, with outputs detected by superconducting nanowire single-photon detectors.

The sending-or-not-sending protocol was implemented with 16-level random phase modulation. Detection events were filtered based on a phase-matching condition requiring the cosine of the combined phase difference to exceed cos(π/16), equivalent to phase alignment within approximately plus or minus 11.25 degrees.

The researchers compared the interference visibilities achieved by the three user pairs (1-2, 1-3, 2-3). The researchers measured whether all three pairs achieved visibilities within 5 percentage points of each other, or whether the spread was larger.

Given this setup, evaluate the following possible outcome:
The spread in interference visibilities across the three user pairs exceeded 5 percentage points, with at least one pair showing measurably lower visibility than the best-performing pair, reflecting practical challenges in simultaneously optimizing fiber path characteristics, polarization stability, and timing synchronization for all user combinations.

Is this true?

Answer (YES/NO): YES